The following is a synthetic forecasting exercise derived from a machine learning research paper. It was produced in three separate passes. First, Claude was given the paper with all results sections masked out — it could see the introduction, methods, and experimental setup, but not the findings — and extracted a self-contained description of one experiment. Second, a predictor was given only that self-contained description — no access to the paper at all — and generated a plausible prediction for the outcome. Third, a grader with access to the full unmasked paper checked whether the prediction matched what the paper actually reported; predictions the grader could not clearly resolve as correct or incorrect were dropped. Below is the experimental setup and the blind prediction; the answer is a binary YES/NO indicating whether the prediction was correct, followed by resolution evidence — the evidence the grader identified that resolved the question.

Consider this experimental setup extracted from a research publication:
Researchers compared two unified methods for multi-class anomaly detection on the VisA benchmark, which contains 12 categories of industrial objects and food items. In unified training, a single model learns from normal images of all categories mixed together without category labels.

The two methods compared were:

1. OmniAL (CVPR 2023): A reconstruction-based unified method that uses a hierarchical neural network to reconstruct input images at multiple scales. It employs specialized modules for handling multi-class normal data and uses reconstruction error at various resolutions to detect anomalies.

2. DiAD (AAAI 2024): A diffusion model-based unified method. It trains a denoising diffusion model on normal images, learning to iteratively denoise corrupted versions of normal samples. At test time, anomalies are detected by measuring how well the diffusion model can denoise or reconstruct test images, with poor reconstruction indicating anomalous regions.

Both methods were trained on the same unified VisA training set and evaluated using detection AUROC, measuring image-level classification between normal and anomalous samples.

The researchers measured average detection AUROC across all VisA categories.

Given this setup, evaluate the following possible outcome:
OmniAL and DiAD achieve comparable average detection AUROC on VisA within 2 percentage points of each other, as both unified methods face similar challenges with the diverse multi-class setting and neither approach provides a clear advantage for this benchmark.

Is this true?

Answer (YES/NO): YES